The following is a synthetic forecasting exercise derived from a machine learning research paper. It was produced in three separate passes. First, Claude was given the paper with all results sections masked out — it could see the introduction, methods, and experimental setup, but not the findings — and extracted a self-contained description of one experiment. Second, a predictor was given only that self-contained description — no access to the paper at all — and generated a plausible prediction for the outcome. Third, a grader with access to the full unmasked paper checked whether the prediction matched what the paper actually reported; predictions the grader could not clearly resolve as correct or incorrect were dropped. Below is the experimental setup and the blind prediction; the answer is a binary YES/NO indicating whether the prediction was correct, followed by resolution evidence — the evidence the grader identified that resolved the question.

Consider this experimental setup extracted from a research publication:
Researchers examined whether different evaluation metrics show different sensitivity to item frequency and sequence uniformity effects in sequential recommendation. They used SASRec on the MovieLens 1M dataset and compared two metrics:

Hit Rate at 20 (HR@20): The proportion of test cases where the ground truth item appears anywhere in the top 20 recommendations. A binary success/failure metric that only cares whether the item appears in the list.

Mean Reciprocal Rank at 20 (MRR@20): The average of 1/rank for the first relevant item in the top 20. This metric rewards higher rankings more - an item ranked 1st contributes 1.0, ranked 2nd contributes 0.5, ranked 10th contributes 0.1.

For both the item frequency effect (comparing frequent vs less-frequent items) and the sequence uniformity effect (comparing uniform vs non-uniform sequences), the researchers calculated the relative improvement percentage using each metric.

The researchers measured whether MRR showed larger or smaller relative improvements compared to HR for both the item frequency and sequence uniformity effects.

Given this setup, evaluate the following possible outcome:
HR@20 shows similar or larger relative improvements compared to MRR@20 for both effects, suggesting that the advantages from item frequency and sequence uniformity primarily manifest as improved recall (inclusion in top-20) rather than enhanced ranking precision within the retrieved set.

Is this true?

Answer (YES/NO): NO